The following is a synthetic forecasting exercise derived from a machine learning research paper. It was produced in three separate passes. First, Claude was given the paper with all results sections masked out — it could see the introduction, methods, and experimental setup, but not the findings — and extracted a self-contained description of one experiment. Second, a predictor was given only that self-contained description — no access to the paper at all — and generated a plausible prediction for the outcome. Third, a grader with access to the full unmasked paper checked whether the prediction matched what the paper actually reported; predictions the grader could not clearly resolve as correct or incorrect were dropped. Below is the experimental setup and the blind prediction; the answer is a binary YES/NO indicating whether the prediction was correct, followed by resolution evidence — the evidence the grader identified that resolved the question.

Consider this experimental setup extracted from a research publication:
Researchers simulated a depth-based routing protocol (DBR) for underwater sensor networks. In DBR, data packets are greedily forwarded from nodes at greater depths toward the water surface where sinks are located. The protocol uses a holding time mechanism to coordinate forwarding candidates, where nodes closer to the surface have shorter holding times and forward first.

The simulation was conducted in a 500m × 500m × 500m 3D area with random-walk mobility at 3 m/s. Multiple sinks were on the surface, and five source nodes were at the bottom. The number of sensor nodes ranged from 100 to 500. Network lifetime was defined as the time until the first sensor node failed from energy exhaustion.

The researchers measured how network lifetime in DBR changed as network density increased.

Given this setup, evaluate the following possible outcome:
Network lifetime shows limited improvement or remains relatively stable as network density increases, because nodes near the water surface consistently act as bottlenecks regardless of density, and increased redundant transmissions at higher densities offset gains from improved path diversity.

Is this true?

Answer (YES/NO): NO